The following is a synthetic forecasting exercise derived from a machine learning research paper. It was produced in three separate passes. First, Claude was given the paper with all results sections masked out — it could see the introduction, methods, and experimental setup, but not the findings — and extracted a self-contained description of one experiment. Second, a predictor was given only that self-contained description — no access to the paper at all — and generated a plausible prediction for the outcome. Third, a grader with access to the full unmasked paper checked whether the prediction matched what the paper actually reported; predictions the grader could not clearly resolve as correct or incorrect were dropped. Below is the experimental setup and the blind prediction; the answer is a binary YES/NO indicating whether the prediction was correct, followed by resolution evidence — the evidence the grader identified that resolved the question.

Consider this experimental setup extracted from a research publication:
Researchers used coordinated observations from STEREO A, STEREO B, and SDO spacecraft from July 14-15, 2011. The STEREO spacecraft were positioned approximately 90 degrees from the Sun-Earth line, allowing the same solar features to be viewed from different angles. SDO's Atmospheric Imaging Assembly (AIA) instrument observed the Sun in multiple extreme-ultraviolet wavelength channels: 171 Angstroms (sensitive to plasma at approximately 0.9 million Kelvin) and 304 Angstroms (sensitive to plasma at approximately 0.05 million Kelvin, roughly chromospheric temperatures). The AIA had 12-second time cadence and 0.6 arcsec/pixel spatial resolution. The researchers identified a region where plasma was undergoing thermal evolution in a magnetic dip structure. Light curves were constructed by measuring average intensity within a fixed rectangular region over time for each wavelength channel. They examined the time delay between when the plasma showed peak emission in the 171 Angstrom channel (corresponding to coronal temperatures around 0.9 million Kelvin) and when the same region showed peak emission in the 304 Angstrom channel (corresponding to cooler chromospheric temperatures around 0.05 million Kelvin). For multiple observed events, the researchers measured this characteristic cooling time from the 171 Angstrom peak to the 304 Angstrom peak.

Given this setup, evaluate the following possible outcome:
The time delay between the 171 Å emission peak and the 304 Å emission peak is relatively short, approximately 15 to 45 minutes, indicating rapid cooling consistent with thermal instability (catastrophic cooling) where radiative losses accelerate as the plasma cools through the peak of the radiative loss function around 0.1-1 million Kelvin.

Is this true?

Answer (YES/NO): NO